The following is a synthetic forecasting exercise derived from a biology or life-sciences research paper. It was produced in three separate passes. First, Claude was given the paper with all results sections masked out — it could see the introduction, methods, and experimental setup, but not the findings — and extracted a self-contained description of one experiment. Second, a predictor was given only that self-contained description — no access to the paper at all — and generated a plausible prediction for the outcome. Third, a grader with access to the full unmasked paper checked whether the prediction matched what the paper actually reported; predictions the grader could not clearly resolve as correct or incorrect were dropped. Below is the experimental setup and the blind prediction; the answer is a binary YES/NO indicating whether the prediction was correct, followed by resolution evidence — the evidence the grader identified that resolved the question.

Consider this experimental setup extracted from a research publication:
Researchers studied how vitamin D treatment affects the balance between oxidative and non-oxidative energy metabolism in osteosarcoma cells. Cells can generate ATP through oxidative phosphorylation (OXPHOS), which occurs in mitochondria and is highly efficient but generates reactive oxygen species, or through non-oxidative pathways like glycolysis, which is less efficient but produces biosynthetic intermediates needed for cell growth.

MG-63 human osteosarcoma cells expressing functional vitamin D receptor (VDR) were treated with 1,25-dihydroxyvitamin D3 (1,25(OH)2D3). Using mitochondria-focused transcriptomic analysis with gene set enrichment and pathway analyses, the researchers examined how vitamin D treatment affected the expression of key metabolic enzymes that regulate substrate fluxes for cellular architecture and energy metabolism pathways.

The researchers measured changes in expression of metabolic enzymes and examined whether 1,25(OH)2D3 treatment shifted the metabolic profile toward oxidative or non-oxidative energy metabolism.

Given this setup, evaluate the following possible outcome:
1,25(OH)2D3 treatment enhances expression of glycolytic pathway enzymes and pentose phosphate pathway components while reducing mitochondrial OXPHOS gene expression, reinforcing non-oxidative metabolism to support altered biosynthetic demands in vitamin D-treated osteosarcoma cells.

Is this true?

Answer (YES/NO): NO